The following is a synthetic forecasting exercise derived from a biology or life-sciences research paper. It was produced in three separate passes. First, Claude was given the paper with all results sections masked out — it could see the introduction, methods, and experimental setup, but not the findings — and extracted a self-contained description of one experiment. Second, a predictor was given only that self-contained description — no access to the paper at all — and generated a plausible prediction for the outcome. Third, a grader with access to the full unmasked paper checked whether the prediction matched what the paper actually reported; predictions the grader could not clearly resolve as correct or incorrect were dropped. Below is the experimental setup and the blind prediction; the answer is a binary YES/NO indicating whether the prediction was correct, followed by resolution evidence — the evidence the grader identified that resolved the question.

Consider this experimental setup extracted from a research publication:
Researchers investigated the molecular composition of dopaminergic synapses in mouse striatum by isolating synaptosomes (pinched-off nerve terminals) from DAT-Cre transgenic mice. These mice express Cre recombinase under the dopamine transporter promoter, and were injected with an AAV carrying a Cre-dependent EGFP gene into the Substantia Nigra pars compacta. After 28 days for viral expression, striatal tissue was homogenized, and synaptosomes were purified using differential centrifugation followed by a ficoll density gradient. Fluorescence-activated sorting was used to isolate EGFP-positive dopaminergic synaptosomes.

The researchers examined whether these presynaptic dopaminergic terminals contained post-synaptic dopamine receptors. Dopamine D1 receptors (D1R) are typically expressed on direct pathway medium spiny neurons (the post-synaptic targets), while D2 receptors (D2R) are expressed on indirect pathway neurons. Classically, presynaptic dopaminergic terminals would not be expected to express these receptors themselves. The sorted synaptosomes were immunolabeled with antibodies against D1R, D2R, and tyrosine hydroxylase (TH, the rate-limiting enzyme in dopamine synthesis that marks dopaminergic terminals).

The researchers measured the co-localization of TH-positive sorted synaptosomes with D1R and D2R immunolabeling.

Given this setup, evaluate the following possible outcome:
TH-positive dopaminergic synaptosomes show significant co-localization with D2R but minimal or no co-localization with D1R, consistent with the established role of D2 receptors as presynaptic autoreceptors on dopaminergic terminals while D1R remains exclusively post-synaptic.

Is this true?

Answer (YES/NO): NO